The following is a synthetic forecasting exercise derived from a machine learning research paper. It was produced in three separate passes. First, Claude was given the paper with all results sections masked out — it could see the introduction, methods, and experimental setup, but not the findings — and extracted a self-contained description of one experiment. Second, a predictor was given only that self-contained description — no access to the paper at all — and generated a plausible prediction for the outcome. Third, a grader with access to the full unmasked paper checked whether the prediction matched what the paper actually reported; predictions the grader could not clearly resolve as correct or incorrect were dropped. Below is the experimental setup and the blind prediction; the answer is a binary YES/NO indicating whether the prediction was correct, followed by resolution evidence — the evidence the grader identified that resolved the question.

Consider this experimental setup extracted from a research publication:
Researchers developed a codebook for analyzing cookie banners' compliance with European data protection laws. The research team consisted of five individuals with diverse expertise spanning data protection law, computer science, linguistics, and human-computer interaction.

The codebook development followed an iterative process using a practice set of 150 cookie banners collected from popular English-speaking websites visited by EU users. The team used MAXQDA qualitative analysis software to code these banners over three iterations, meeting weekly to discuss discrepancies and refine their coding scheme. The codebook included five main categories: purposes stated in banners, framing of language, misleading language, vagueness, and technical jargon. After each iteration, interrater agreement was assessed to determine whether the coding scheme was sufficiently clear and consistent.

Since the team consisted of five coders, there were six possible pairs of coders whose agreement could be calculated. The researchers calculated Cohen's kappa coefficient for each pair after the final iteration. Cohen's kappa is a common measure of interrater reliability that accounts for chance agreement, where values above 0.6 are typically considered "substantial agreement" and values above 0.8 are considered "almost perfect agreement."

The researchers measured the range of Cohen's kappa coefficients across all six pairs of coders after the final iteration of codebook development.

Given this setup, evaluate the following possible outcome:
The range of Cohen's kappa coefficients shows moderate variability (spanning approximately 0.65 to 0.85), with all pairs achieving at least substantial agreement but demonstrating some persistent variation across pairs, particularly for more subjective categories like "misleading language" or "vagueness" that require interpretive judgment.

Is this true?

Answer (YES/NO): NO